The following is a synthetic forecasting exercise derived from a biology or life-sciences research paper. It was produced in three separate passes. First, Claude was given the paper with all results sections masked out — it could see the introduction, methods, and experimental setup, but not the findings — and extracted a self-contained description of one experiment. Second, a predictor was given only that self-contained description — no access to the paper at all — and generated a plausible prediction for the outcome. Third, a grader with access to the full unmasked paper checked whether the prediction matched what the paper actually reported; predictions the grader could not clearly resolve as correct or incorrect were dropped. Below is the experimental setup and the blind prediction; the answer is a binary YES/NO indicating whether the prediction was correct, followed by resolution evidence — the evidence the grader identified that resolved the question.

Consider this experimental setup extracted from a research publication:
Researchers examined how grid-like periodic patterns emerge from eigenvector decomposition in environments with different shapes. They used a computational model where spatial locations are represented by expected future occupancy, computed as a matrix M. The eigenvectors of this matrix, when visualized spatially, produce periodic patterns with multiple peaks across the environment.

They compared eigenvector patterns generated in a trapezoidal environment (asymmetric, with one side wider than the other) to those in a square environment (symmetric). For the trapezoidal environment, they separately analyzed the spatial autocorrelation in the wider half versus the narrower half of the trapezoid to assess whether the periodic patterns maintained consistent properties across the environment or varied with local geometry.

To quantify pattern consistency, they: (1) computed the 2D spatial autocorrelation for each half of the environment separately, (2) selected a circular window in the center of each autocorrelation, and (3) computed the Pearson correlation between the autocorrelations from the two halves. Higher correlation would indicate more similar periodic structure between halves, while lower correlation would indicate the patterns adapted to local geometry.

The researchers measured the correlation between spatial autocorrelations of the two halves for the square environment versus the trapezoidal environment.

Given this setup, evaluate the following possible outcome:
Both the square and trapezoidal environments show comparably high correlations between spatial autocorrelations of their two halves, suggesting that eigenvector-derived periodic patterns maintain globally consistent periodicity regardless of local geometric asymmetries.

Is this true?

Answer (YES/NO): NO